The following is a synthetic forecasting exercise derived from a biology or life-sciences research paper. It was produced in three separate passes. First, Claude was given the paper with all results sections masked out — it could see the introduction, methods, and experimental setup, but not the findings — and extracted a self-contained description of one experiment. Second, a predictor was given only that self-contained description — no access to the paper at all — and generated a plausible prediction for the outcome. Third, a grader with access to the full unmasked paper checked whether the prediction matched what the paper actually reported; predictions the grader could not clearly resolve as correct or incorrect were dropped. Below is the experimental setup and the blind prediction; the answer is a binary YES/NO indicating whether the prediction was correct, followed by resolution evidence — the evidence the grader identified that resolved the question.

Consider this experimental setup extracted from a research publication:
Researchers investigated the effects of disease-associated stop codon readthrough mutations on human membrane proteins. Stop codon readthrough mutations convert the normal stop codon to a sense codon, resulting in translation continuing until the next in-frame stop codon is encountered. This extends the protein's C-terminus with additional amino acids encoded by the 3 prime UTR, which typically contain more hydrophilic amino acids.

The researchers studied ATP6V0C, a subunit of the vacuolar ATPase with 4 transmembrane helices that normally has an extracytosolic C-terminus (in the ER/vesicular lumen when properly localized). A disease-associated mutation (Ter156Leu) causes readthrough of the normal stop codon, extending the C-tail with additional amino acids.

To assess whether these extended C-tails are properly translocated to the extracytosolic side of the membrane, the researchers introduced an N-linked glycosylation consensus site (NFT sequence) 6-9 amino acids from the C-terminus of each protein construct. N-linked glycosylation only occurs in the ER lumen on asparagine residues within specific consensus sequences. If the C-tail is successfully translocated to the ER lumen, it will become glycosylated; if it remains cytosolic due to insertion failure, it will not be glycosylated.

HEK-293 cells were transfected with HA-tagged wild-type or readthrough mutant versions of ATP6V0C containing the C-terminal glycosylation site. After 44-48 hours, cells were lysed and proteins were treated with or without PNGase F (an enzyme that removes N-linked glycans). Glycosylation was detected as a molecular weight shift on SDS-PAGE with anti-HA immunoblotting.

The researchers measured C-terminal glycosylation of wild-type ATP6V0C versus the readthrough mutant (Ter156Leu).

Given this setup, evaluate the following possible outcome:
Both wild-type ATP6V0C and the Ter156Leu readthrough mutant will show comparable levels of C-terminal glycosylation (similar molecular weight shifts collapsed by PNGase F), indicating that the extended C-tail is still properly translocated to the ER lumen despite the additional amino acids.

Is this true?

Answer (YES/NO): NO